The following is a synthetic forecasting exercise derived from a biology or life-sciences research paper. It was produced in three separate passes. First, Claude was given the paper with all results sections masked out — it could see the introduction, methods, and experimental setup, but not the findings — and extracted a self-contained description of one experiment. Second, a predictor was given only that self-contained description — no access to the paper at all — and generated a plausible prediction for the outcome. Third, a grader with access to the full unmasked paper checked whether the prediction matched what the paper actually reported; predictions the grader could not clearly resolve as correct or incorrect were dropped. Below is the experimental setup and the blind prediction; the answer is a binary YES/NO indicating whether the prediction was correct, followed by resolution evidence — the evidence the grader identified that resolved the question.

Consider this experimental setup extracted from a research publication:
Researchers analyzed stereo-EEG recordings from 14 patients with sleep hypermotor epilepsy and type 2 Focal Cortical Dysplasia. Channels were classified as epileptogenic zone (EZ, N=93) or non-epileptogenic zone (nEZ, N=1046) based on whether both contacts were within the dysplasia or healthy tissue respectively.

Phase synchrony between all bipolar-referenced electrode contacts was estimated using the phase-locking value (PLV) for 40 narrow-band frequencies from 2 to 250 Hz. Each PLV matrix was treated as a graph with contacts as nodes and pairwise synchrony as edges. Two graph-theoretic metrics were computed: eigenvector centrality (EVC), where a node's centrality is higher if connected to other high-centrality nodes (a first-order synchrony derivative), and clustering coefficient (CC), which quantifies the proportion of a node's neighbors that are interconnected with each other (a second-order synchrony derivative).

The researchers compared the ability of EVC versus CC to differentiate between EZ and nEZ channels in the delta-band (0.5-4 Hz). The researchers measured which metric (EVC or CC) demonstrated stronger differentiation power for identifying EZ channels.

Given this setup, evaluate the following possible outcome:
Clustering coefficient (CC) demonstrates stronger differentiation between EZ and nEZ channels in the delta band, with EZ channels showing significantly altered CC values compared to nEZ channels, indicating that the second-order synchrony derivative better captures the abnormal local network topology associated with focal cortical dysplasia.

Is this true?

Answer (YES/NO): NO